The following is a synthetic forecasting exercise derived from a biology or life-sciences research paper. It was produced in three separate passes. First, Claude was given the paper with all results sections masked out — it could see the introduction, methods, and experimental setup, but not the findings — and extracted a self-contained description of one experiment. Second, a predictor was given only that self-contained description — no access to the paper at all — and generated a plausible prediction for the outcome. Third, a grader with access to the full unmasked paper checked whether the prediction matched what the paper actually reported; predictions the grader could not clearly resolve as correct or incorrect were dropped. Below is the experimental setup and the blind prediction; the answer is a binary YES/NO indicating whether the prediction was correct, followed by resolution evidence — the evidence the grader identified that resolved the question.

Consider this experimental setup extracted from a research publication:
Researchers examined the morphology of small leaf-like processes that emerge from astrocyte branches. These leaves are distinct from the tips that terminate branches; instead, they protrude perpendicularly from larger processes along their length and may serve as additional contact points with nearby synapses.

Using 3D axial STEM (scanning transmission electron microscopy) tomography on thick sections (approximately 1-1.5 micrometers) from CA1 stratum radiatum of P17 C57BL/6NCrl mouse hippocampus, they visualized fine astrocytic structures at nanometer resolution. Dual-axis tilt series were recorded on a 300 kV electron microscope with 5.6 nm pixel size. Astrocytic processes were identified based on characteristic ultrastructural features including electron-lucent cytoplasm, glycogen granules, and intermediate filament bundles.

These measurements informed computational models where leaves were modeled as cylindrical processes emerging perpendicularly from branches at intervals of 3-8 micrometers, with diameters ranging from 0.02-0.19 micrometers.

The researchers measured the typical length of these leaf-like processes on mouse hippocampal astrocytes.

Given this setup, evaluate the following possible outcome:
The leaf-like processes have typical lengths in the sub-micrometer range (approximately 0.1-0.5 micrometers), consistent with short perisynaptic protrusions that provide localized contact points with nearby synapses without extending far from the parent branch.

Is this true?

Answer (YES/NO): NO